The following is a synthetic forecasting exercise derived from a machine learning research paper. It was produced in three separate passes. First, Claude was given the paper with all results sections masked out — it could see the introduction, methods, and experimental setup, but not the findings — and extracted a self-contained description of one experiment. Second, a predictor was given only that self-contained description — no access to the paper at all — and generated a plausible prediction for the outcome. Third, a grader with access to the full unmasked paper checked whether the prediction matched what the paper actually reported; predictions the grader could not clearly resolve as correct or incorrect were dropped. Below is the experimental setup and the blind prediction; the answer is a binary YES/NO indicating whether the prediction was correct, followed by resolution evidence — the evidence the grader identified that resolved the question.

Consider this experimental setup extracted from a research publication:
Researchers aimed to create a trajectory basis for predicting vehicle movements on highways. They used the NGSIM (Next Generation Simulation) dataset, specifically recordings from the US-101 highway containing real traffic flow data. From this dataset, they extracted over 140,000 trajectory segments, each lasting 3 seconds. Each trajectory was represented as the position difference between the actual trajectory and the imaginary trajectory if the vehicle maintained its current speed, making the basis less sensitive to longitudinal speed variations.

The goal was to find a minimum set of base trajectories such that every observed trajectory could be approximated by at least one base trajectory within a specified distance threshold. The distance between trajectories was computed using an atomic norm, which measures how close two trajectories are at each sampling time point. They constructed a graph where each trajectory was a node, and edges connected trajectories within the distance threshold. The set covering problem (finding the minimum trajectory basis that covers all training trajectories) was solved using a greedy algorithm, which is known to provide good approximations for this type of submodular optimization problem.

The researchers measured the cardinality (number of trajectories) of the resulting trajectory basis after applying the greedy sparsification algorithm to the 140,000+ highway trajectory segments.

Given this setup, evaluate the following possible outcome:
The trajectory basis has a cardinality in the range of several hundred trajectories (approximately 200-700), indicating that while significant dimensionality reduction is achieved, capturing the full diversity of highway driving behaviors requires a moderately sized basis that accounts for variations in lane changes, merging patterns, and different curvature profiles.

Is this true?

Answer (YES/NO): NO